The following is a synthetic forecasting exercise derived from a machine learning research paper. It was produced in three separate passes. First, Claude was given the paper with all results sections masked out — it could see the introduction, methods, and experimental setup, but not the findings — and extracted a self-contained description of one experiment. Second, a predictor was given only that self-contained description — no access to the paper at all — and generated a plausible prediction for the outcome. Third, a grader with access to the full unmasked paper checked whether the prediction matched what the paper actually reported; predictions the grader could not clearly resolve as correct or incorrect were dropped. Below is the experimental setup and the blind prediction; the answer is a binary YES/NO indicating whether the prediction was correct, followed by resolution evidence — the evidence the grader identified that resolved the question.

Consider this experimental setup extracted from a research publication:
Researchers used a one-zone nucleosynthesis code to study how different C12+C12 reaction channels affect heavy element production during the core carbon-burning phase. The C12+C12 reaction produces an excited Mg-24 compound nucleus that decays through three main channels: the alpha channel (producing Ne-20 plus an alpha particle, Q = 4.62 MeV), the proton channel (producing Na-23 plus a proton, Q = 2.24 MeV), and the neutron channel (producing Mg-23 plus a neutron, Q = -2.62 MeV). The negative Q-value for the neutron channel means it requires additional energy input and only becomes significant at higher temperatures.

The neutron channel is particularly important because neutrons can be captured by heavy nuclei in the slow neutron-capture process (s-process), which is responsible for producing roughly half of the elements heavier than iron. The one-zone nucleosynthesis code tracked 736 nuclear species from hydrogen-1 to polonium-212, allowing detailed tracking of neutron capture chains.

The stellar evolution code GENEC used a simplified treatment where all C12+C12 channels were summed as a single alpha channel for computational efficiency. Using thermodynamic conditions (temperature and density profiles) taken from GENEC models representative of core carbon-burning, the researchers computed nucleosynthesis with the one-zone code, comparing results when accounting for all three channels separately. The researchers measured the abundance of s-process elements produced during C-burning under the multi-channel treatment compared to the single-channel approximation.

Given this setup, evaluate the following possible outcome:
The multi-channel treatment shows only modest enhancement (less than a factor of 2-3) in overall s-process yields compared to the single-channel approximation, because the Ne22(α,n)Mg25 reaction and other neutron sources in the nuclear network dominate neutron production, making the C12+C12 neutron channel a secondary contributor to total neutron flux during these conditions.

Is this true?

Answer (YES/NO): YES